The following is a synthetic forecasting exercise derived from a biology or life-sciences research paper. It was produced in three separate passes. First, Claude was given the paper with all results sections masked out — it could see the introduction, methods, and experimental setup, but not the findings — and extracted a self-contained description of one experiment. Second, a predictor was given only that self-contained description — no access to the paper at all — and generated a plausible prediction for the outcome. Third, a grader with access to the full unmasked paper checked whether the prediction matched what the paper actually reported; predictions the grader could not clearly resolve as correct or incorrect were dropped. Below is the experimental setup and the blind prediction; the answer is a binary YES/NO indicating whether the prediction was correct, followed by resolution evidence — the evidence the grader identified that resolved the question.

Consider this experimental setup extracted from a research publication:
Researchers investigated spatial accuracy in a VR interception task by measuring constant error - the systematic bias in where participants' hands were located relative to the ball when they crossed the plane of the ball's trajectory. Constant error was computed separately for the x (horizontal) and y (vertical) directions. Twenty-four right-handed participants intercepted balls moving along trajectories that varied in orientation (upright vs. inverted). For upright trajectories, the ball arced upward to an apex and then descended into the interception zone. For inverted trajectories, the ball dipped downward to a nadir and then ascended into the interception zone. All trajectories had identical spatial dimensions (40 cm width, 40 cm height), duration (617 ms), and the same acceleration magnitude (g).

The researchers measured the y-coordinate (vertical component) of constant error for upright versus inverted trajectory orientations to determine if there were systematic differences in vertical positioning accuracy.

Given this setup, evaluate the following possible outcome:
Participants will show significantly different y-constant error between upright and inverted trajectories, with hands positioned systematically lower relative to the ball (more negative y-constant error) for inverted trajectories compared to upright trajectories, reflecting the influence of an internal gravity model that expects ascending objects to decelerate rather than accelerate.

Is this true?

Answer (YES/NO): NO